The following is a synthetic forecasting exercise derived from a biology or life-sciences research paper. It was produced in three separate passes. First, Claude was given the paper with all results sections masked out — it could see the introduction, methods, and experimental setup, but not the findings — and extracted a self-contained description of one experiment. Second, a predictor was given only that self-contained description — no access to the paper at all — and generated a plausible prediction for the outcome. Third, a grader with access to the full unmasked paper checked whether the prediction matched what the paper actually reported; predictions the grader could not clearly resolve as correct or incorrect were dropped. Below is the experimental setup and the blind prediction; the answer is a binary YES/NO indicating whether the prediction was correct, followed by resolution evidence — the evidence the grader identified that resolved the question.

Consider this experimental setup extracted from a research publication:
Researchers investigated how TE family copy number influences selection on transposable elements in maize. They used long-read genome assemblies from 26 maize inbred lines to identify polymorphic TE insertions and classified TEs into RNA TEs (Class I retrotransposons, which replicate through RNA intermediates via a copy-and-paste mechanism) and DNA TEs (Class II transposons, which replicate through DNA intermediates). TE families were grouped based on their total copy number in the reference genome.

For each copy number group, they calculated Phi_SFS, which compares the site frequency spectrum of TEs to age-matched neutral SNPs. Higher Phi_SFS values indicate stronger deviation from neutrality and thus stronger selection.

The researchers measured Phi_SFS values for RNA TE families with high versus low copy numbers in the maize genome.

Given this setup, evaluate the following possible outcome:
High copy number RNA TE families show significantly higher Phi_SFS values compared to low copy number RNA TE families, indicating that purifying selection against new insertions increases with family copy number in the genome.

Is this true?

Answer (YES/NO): YES